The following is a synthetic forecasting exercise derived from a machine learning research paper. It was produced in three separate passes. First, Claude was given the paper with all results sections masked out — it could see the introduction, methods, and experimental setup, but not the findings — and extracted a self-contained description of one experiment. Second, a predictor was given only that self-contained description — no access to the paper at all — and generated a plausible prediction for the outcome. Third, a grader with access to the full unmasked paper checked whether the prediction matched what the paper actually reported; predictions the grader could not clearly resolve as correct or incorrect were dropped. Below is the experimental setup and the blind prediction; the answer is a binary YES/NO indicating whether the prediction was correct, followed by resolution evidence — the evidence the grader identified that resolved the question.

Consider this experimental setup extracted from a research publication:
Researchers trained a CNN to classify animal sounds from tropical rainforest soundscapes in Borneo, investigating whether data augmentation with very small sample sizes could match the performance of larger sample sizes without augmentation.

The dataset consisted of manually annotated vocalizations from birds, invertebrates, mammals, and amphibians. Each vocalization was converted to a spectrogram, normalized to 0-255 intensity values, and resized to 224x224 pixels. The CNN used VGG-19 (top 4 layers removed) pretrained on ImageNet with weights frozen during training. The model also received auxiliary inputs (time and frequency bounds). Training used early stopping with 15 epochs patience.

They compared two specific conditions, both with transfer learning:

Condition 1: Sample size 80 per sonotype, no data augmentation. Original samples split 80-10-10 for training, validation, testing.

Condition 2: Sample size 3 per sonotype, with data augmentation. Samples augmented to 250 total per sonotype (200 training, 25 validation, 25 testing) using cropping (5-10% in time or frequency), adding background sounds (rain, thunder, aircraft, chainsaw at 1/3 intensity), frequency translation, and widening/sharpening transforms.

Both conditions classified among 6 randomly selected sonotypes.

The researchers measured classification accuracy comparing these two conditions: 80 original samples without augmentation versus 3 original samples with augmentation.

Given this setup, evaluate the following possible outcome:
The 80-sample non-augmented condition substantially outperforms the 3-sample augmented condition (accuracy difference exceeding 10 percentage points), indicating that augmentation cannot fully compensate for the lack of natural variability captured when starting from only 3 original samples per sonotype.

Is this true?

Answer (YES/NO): NO